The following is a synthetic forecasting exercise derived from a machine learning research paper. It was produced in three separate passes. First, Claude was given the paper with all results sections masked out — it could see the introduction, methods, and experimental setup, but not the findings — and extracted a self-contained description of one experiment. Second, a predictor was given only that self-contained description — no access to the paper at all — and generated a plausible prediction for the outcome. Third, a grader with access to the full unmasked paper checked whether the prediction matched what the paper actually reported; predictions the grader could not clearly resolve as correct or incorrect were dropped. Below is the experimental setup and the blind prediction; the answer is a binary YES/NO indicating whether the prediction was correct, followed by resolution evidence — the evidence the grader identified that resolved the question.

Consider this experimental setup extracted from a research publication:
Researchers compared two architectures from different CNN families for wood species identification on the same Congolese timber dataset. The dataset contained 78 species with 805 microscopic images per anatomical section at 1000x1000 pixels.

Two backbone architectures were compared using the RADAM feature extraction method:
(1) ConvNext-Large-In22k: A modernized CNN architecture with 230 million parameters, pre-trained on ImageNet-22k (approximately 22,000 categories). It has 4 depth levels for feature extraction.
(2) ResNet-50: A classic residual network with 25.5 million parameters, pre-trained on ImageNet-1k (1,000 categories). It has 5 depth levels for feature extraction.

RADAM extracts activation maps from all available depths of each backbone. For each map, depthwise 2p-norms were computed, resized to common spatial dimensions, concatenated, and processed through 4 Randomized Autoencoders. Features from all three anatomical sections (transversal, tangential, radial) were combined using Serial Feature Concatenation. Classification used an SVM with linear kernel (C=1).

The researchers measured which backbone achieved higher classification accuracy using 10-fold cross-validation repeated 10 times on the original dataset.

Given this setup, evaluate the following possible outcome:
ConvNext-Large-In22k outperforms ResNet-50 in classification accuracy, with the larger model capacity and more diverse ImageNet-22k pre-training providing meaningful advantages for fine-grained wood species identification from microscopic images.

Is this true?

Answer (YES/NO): YES